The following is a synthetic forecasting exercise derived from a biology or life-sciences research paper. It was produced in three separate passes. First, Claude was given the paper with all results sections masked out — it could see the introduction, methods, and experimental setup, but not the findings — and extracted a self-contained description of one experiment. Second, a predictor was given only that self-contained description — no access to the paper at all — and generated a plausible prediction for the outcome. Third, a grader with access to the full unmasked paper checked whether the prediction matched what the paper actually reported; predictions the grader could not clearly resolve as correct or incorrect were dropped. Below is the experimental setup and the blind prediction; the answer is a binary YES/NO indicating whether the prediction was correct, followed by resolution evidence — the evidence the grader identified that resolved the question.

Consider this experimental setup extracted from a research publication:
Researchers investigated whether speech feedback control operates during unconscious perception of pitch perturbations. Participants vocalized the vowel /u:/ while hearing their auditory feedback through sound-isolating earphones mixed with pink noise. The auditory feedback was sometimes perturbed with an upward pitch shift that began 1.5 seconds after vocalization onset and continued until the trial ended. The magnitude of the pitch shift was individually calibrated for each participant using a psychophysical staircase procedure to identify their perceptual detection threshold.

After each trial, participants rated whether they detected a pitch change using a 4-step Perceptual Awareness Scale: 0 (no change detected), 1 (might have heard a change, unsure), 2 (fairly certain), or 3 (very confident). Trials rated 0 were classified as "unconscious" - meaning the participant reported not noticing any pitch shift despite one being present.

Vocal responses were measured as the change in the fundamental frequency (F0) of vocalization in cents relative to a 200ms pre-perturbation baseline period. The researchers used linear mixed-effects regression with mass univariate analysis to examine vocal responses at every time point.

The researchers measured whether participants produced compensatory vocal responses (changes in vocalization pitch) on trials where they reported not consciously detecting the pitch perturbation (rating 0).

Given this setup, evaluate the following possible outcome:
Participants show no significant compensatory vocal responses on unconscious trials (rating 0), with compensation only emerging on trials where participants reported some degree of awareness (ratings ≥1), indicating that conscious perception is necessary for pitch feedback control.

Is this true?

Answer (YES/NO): NO